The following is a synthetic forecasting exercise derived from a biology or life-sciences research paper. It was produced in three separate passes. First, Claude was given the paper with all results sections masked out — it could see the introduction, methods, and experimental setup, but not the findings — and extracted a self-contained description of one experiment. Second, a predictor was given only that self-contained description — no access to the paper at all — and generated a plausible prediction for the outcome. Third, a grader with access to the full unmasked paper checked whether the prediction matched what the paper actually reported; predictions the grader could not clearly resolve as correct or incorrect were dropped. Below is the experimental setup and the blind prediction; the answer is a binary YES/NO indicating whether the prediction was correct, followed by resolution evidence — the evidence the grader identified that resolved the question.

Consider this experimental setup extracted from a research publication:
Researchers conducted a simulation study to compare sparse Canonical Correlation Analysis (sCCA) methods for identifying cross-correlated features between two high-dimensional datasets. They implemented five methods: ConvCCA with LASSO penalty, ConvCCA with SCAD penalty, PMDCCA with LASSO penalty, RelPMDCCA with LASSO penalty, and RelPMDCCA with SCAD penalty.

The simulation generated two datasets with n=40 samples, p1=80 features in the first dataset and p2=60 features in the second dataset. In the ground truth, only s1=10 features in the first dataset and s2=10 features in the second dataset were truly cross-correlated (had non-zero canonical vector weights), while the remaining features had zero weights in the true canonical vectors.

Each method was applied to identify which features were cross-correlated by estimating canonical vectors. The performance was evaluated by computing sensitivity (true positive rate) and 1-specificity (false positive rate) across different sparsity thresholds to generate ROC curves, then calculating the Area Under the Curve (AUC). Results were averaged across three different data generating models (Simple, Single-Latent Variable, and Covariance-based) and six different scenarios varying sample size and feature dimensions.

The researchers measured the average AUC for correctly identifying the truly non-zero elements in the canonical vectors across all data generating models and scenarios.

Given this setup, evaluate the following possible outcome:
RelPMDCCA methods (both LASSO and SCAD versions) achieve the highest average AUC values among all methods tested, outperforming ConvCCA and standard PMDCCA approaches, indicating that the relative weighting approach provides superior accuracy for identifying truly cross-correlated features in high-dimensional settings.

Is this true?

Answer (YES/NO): NO